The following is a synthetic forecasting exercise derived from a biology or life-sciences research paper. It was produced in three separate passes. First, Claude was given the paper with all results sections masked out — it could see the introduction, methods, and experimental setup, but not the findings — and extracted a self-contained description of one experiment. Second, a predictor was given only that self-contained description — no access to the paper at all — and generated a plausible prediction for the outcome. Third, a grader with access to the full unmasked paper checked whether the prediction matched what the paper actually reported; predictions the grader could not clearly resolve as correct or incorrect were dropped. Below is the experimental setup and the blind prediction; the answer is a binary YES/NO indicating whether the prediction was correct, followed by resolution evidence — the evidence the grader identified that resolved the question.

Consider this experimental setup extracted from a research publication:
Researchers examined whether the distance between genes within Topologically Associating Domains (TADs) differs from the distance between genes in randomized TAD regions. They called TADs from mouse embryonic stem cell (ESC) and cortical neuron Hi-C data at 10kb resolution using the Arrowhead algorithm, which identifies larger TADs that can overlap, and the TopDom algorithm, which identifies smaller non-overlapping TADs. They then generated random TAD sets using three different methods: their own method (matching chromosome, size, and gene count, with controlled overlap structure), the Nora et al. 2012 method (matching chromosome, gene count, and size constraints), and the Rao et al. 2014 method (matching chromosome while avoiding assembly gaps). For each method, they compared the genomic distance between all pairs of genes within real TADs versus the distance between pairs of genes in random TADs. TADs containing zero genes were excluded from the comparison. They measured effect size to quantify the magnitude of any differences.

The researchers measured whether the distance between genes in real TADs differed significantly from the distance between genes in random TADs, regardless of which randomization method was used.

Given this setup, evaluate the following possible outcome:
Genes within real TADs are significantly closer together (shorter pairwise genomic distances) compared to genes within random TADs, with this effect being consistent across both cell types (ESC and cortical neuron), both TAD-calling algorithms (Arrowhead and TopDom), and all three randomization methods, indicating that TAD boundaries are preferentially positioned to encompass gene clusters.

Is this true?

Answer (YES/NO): NO